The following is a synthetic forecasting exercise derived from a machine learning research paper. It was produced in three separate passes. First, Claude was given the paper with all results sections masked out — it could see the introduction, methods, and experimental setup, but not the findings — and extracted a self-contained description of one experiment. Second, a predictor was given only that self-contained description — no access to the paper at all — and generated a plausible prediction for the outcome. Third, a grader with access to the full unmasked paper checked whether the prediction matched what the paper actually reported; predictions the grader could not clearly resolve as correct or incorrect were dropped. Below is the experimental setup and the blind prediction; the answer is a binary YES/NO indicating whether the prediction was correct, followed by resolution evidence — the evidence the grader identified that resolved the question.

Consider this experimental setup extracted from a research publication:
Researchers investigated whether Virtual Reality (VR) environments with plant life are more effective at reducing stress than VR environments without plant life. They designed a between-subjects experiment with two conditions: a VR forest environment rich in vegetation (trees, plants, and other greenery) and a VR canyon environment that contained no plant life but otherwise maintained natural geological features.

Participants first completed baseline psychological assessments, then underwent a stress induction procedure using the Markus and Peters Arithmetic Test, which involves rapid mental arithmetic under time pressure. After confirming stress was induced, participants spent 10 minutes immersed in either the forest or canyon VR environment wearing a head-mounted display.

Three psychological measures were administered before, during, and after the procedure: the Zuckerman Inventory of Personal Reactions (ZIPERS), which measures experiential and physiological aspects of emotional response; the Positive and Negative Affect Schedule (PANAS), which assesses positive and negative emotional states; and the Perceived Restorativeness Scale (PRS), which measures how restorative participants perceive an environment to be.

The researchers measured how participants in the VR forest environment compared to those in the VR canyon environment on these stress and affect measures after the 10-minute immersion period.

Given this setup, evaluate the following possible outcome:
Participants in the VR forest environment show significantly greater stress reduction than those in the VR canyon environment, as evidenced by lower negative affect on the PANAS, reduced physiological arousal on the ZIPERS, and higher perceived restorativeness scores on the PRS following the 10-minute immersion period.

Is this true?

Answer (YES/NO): NO